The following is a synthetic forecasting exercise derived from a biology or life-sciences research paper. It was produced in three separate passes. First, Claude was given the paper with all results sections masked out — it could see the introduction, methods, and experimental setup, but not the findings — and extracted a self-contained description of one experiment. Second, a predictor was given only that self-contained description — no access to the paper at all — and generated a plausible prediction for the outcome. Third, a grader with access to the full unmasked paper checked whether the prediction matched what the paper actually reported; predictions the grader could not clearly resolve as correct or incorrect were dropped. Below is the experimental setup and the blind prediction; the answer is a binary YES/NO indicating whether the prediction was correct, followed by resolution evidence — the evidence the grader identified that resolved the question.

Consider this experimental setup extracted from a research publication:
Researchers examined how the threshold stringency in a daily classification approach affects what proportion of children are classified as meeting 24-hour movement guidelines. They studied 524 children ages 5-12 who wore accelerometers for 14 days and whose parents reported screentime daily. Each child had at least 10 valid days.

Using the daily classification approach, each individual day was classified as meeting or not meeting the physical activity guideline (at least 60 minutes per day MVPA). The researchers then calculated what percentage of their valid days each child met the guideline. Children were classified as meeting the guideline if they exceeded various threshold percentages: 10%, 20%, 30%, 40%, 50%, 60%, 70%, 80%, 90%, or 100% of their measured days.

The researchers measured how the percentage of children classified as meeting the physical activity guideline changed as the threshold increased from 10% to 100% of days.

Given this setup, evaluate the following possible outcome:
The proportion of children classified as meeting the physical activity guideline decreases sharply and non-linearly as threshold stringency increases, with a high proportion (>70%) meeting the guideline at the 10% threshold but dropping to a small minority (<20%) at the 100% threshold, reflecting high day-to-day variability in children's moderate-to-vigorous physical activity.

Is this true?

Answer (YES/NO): YES